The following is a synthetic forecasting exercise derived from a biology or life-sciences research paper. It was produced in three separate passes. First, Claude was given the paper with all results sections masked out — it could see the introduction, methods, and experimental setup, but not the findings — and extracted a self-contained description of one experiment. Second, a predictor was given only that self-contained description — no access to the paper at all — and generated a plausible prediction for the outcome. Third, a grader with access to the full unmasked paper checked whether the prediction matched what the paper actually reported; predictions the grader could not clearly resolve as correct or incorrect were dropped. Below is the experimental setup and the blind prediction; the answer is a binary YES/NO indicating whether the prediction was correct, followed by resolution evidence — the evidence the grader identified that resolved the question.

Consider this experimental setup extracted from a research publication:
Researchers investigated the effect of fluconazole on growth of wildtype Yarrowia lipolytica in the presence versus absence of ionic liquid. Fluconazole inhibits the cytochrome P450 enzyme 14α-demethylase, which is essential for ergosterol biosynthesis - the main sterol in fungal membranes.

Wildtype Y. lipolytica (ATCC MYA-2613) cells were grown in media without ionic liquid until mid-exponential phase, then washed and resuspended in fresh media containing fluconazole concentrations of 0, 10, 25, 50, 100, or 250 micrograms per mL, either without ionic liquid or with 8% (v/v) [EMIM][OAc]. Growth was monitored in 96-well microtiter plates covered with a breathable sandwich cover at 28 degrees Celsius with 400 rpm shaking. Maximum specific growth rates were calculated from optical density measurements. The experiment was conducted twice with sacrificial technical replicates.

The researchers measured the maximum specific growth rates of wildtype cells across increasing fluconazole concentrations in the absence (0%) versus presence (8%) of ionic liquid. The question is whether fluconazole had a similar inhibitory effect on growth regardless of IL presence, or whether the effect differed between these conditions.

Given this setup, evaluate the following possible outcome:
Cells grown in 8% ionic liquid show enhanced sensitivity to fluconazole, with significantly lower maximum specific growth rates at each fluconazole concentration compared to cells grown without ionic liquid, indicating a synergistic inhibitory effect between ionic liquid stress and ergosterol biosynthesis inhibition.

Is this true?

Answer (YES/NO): YES